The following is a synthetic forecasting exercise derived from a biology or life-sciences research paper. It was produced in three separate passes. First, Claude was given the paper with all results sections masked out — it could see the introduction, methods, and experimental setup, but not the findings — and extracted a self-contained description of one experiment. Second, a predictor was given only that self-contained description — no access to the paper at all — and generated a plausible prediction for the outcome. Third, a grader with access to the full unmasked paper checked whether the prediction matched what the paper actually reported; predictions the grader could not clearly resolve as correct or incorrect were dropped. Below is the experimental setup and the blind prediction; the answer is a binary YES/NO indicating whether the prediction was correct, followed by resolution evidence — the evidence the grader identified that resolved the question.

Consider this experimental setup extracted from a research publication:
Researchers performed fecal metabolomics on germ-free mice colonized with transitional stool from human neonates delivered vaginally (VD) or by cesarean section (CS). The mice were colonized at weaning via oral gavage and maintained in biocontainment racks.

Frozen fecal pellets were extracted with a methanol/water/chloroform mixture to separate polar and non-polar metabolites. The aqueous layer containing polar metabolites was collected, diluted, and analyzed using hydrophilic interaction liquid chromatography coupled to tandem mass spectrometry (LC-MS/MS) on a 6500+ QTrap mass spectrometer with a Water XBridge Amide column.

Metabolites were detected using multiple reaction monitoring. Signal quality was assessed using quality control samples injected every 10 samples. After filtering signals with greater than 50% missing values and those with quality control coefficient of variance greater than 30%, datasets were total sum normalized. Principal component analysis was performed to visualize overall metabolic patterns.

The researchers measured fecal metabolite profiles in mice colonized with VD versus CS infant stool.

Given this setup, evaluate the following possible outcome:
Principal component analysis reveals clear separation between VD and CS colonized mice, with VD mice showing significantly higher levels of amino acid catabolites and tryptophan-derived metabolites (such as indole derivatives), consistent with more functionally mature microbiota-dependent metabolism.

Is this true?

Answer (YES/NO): YES